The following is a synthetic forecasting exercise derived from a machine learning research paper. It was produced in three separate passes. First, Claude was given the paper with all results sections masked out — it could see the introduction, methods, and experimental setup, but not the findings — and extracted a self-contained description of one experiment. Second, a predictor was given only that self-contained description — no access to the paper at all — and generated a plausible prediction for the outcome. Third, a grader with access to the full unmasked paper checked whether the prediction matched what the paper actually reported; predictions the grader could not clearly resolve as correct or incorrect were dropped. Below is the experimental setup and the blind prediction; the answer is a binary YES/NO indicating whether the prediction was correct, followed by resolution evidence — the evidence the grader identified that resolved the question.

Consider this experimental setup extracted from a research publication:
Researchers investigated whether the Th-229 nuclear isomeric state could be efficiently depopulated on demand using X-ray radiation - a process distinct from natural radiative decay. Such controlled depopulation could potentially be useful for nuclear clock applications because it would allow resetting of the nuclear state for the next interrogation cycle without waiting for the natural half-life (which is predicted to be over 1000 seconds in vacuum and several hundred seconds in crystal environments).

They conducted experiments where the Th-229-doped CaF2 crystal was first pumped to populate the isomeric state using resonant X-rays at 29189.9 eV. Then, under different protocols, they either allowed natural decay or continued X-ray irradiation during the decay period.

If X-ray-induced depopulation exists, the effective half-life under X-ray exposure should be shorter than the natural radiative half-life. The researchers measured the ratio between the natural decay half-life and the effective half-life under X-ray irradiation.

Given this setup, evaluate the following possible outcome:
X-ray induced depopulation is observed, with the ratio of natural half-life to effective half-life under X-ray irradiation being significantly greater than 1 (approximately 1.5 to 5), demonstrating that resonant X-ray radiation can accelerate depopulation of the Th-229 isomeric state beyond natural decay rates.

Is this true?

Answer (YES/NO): NO